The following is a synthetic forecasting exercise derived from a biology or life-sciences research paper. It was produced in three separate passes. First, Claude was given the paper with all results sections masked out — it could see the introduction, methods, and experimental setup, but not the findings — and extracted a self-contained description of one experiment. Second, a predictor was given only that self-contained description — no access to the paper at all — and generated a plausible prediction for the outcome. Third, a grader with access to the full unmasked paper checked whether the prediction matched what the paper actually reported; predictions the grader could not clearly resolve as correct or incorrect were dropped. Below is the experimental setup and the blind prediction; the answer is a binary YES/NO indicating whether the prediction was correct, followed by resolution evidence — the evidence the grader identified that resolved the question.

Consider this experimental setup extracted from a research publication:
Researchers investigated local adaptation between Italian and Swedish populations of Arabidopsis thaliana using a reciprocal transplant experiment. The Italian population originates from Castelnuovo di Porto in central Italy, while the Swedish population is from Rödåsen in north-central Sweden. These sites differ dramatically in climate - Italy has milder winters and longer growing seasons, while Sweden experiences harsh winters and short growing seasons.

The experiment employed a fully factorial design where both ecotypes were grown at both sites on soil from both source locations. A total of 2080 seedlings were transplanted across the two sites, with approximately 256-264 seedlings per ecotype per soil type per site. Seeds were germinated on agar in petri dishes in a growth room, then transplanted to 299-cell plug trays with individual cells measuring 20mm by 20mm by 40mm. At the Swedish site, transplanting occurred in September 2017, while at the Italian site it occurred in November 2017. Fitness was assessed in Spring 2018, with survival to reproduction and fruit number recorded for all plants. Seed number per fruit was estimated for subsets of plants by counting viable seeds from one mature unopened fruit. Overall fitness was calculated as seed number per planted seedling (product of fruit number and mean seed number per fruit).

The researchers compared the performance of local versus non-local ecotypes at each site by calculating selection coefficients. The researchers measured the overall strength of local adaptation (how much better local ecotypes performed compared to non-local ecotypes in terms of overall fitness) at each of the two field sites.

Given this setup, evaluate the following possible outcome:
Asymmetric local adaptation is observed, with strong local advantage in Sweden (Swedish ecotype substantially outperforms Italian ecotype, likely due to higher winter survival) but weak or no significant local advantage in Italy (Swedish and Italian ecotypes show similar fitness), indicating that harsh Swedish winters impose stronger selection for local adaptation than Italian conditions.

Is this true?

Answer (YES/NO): NO